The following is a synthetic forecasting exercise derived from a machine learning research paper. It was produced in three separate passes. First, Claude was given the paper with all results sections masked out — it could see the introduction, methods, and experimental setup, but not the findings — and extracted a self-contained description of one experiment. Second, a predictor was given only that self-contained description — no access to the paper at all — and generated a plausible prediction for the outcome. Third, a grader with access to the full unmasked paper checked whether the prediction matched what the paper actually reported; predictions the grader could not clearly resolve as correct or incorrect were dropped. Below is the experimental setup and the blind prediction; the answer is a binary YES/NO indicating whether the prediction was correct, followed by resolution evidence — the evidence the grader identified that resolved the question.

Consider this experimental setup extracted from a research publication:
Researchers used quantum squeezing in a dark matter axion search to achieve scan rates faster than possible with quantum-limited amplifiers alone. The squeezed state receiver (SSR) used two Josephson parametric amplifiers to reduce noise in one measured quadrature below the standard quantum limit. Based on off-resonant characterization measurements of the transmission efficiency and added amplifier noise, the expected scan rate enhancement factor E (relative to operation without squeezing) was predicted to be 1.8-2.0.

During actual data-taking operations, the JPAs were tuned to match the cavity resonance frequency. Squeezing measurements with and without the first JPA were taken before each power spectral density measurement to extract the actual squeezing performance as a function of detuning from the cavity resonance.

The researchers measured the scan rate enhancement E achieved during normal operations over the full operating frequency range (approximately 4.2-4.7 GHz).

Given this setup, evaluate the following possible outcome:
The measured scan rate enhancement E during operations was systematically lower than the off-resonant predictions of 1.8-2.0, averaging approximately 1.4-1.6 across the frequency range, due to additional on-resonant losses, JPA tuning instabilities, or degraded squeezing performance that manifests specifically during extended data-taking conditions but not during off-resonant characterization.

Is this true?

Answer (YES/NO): NO